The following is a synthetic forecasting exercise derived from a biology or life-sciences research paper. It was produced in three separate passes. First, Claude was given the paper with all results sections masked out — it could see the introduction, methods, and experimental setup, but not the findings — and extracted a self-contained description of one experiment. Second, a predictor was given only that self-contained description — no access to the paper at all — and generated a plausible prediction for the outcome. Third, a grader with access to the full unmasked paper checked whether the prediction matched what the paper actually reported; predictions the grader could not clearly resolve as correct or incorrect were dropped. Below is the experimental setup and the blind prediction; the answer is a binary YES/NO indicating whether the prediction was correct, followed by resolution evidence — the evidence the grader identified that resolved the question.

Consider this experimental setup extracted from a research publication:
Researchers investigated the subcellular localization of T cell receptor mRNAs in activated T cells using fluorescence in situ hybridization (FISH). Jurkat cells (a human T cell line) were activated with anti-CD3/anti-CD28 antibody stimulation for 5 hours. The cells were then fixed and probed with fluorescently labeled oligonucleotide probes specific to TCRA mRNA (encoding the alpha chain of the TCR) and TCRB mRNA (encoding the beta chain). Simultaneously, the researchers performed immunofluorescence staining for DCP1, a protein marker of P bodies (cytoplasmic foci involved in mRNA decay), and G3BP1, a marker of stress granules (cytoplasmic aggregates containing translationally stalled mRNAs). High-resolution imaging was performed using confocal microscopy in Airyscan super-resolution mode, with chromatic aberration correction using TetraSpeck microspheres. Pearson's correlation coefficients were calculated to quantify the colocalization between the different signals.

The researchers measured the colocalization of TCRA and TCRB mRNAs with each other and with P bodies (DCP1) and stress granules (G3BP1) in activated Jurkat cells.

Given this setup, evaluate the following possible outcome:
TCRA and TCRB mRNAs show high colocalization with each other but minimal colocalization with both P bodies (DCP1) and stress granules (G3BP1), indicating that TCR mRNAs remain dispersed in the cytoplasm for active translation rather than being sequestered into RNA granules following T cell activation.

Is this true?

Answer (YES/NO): NO